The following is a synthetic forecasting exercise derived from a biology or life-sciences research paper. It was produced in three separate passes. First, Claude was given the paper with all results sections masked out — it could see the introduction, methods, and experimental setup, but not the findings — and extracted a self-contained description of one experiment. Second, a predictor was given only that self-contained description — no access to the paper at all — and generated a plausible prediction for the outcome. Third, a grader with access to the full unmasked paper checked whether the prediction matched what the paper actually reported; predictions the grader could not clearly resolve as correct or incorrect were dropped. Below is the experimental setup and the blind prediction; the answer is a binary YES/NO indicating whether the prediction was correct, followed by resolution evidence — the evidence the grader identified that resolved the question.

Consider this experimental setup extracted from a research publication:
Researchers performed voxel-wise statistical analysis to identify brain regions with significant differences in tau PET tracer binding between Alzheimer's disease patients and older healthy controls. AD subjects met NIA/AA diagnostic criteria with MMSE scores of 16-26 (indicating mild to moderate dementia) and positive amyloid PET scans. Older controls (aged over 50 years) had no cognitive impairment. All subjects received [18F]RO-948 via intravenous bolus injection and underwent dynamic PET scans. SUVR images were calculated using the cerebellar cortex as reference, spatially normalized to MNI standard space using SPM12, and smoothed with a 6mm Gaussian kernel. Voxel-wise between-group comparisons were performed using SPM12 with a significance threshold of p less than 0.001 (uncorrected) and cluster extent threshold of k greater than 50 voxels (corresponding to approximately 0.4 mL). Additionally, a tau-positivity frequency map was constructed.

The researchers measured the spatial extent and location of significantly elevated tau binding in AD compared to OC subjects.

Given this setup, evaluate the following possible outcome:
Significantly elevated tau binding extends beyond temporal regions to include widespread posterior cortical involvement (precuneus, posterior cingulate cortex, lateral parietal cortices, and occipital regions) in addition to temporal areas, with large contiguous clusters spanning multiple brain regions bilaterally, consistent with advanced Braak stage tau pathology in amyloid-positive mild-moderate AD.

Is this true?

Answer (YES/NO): NO